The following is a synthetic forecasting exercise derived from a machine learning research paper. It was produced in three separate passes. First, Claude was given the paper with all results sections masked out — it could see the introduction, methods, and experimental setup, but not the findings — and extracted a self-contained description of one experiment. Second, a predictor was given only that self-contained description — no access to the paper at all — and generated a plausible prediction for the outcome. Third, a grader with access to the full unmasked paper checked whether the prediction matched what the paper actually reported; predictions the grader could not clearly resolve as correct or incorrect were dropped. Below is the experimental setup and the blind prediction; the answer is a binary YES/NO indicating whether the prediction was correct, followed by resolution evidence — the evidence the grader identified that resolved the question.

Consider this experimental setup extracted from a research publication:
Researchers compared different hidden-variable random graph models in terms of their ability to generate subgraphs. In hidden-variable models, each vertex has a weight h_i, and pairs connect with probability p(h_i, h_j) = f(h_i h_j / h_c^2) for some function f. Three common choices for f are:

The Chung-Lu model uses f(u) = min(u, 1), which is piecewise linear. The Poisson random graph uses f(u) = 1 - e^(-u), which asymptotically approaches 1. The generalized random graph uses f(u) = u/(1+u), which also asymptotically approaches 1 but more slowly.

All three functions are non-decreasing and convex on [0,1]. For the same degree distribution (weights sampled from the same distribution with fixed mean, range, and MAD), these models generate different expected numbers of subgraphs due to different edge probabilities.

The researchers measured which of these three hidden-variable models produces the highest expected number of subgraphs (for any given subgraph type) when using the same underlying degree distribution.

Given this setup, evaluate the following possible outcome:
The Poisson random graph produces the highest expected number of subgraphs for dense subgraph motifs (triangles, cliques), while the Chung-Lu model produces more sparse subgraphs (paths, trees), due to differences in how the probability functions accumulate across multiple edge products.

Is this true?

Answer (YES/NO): NO